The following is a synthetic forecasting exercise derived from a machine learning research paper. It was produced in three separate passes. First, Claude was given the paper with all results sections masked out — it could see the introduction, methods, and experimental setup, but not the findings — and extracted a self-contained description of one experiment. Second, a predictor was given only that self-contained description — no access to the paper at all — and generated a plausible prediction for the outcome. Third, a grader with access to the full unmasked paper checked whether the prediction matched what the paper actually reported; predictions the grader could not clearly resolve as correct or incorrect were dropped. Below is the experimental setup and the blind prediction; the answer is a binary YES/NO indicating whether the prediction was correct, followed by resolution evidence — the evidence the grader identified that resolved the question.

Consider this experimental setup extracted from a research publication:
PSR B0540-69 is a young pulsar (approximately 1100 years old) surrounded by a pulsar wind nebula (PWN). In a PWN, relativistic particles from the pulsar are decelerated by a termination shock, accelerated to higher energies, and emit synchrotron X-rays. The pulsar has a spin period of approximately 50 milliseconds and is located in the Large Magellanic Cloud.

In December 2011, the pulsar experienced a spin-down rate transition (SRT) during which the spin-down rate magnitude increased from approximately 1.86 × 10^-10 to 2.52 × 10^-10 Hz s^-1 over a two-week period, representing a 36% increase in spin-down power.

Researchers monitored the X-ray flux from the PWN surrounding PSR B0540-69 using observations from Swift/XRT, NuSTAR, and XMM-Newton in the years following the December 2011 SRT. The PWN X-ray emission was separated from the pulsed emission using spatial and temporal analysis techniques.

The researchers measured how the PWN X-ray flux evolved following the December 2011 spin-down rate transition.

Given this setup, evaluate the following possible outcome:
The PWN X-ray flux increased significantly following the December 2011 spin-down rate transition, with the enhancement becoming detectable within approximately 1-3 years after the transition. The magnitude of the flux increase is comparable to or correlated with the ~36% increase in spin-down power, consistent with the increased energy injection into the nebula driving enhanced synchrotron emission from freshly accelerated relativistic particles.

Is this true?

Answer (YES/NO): YES